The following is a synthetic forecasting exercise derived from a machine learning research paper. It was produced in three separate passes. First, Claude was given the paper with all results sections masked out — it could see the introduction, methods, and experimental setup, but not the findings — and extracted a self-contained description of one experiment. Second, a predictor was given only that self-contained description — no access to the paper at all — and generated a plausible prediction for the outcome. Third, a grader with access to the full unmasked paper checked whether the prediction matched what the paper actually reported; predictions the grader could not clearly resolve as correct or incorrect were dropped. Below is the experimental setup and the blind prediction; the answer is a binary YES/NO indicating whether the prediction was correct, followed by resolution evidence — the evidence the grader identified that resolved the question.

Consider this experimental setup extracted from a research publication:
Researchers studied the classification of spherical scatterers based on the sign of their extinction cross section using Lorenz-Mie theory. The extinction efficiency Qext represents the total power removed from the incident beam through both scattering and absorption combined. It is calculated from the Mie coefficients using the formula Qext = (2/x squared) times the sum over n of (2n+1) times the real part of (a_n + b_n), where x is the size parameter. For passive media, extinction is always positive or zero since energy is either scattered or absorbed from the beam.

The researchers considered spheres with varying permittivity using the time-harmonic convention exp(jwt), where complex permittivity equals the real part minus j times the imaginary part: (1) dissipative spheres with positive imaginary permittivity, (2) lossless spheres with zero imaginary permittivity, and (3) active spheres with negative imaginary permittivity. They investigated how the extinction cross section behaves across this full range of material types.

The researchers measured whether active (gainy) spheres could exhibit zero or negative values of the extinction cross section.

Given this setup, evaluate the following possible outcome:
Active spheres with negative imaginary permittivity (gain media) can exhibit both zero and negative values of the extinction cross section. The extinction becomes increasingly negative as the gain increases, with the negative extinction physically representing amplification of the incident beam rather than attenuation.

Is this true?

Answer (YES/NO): NO